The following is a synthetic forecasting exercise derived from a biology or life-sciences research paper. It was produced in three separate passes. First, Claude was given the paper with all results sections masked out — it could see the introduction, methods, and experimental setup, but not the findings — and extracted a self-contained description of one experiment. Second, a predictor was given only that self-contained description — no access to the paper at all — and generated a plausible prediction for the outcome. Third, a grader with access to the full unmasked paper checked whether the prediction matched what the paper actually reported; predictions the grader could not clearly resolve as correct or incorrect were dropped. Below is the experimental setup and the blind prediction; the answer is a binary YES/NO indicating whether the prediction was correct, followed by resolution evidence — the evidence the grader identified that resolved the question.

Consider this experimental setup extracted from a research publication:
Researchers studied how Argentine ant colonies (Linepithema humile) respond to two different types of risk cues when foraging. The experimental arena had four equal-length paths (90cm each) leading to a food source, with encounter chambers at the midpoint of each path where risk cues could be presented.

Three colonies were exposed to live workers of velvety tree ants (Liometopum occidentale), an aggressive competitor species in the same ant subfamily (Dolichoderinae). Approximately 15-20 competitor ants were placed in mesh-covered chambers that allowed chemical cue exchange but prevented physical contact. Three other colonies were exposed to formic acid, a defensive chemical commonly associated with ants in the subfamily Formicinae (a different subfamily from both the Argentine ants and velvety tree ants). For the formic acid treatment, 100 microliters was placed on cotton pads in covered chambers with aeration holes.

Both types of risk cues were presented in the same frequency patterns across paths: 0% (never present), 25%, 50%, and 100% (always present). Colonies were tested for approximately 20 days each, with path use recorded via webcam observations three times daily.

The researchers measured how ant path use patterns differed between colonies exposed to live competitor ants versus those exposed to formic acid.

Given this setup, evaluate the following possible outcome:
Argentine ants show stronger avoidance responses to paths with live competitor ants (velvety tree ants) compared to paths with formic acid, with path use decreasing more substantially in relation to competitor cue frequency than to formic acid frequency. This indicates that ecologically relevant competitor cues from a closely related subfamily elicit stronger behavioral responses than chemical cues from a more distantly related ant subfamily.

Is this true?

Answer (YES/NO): NO